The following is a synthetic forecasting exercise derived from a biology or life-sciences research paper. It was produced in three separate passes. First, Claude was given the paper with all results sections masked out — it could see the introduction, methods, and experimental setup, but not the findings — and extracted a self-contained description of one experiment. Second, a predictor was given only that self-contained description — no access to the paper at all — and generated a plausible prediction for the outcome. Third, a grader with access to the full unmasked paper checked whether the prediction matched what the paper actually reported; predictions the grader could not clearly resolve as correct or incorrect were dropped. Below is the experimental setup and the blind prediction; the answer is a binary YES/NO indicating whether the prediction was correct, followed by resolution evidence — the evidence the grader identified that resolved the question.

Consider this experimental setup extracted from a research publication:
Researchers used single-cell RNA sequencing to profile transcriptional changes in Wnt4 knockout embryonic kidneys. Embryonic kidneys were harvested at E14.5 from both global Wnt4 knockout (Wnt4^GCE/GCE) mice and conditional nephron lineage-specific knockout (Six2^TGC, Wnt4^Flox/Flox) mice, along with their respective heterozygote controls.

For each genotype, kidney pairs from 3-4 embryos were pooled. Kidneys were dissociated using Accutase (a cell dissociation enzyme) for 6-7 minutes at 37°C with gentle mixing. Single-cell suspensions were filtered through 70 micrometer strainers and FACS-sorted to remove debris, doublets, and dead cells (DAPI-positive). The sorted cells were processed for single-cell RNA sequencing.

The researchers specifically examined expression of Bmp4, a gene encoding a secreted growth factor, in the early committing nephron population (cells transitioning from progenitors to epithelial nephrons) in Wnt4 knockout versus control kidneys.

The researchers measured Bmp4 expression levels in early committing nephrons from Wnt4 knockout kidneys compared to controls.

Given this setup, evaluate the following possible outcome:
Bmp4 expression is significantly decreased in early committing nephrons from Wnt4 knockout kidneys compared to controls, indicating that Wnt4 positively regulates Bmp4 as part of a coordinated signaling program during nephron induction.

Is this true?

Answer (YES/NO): YES